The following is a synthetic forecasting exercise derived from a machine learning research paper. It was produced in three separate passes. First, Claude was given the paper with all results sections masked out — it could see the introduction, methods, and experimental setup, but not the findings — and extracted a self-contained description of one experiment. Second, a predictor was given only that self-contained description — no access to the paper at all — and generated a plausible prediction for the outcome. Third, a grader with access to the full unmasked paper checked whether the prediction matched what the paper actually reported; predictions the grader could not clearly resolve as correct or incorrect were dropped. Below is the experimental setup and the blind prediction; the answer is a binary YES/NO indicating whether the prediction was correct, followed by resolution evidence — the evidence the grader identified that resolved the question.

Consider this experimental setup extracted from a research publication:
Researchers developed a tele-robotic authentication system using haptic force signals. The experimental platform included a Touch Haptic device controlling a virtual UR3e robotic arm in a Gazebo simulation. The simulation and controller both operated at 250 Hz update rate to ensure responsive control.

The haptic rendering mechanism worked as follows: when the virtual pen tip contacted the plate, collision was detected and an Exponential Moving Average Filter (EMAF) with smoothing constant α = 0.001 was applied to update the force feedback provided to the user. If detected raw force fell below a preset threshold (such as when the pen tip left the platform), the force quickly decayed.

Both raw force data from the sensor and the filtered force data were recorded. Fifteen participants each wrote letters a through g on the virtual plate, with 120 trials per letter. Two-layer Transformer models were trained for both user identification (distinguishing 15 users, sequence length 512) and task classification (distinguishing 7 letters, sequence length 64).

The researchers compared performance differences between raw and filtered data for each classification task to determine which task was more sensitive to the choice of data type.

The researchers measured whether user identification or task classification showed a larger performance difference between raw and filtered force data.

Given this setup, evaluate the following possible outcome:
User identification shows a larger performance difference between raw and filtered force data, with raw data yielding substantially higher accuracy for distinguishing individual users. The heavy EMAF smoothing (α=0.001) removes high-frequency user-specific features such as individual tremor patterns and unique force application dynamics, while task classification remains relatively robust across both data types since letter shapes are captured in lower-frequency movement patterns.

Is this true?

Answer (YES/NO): NO